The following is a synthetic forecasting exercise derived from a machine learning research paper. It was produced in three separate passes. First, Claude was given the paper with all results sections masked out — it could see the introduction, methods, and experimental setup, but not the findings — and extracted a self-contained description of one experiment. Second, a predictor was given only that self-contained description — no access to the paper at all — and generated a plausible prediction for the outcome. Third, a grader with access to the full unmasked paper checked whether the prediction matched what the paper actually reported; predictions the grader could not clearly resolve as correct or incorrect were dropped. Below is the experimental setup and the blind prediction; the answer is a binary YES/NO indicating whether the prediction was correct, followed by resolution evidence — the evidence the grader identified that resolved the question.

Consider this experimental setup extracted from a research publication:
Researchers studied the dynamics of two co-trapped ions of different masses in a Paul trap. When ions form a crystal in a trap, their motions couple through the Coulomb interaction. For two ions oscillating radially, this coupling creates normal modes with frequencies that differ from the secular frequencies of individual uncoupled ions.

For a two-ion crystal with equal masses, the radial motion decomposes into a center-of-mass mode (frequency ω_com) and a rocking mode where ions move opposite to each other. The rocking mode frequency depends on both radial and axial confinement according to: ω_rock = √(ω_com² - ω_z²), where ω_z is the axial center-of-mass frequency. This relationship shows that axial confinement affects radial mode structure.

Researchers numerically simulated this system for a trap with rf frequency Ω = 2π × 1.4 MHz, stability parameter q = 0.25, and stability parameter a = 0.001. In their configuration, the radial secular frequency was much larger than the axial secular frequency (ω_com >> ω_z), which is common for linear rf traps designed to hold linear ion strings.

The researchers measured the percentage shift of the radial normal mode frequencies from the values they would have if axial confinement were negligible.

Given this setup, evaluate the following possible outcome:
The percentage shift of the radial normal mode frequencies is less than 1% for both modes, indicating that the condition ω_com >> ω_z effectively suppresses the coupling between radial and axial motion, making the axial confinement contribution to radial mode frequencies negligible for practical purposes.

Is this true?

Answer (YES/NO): NO